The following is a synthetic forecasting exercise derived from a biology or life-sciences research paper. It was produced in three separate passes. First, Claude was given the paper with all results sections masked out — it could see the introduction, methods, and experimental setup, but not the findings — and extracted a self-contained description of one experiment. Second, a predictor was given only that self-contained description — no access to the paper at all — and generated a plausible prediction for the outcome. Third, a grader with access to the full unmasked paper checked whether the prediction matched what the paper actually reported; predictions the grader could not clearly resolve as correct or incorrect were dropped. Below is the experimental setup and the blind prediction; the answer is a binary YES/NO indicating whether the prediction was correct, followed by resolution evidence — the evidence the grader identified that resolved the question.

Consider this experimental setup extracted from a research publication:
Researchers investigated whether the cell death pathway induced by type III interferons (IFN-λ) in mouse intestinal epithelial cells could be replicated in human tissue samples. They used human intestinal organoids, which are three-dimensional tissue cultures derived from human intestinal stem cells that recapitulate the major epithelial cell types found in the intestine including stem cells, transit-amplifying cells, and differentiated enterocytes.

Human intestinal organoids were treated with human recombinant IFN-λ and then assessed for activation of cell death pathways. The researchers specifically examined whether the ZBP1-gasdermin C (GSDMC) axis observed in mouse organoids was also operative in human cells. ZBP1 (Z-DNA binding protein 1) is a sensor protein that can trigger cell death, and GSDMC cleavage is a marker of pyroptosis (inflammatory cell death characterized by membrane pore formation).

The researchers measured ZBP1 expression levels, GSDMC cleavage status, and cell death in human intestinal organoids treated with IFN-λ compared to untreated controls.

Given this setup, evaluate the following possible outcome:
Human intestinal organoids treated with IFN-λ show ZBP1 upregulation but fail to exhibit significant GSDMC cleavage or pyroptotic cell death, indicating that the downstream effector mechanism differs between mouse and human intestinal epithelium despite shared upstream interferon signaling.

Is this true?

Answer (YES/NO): NO